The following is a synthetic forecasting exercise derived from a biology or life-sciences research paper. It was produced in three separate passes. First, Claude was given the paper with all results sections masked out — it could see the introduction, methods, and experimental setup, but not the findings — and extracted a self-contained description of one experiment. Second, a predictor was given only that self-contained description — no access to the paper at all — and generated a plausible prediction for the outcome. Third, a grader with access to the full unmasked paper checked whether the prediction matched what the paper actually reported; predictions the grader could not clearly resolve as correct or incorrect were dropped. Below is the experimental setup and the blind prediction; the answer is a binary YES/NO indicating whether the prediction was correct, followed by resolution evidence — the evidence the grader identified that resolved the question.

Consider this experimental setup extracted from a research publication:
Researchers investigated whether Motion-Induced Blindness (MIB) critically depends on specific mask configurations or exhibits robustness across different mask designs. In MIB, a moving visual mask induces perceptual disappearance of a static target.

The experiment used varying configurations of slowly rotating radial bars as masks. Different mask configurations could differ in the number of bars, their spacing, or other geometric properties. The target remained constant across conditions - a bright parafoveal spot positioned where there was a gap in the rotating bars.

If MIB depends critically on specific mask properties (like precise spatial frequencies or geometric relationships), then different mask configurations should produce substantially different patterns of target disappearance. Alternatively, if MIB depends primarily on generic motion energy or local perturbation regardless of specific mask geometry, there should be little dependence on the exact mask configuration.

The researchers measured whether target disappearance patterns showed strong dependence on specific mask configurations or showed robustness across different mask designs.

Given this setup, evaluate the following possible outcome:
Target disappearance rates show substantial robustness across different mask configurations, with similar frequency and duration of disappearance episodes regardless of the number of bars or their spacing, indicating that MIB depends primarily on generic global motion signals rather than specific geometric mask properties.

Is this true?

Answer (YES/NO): NO